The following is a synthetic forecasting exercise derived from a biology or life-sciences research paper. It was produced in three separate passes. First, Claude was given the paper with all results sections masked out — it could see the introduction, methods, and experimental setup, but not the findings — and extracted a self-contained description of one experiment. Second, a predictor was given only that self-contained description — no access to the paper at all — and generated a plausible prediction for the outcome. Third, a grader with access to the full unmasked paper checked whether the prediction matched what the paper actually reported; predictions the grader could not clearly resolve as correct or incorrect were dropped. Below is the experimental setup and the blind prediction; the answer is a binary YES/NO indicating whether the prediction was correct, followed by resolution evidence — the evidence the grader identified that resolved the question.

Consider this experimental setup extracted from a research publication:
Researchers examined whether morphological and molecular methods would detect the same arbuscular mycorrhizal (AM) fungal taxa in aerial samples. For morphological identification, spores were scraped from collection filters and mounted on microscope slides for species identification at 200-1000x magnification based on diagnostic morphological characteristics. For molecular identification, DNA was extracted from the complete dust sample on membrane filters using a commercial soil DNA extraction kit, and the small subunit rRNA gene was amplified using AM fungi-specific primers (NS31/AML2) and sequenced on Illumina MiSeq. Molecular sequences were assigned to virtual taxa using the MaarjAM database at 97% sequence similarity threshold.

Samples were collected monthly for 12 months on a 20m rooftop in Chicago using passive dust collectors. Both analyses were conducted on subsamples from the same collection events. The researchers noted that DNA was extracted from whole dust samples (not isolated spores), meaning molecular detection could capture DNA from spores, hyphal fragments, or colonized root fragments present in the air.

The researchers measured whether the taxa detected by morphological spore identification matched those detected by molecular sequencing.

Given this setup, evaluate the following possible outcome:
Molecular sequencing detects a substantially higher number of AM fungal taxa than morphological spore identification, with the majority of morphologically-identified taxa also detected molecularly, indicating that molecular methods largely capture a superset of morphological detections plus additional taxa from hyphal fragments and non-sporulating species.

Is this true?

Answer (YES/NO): NO